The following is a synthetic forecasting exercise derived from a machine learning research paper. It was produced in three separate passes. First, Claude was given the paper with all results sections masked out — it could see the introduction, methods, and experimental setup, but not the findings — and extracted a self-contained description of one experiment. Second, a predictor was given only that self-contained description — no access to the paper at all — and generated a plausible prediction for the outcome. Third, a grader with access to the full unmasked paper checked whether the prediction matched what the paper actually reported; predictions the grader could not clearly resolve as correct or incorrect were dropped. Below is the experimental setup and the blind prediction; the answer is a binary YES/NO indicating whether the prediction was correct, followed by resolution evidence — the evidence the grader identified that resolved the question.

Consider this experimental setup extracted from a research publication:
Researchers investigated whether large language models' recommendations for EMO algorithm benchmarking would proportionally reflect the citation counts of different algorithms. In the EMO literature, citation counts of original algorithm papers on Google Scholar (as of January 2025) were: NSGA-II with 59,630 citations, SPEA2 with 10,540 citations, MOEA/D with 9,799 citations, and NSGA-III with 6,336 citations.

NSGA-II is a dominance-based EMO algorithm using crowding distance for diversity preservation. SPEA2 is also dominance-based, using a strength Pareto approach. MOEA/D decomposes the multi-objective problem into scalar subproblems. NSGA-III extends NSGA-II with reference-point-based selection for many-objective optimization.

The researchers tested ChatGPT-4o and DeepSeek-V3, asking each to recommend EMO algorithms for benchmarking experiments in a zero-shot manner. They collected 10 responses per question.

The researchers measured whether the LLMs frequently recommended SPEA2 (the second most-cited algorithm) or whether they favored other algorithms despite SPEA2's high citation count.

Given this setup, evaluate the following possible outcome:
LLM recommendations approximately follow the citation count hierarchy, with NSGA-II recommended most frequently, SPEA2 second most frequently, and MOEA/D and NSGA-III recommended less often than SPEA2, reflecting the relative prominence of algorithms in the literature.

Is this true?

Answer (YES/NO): NO